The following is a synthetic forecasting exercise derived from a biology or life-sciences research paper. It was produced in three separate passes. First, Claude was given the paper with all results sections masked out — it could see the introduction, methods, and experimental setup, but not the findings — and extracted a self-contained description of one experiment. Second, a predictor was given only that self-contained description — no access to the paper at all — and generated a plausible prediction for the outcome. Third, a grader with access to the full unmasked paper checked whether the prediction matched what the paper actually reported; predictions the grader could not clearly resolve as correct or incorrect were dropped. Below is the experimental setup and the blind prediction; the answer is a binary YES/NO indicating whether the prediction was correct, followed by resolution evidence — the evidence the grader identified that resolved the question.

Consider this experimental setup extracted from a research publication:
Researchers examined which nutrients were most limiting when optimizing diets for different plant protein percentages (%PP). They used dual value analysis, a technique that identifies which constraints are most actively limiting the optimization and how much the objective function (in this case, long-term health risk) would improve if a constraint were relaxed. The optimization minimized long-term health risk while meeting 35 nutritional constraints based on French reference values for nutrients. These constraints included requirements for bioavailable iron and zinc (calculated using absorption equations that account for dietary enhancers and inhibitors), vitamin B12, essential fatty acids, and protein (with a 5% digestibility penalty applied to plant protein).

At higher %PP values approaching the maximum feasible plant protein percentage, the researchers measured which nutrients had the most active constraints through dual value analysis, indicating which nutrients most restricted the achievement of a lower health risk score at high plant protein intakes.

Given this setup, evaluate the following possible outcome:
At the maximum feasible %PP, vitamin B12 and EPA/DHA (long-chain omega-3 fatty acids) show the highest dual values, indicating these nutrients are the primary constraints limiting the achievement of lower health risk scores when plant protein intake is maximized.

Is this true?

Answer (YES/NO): NO